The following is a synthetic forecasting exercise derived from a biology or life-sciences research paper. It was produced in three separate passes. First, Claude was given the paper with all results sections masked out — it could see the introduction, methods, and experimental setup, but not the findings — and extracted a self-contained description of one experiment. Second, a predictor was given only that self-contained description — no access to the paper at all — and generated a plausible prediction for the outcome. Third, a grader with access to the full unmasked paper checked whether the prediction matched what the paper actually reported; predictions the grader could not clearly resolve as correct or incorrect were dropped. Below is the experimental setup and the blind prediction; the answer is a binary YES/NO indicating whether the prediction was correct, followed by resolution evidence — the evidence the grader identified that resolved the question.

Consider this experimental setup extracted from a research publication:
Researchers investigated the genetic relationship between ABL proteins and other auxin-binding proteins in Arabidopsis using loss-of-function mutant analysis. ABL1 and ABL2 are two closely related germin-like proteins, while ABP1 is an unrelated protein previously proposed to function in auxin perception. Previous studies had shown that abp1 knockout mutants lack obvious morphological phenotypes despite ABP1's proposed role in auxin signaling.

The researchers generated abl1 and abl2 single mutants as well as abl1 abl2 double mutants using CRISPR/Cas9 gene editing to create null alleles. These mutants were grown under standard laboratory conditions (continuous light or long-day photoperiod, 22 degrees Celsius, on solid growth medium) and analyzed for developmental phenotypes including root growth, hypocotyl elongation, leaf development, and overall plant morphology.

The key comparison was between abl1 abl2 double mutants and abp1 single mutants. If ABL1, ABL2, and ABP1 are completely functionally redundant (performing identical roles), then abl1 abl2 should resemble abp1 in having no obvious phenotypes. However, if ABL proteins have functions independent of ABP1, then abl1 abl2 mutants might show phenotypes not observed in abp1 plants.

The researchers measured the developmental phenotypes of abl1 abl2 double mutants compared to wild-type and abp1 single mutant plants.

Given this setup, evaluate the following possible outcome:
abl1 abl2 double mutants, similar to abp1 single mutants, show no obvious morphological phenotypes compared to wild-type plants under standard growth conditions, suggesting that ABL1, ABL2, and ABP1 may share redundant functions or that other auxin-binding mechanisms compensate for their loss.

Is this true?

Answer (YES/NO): NO